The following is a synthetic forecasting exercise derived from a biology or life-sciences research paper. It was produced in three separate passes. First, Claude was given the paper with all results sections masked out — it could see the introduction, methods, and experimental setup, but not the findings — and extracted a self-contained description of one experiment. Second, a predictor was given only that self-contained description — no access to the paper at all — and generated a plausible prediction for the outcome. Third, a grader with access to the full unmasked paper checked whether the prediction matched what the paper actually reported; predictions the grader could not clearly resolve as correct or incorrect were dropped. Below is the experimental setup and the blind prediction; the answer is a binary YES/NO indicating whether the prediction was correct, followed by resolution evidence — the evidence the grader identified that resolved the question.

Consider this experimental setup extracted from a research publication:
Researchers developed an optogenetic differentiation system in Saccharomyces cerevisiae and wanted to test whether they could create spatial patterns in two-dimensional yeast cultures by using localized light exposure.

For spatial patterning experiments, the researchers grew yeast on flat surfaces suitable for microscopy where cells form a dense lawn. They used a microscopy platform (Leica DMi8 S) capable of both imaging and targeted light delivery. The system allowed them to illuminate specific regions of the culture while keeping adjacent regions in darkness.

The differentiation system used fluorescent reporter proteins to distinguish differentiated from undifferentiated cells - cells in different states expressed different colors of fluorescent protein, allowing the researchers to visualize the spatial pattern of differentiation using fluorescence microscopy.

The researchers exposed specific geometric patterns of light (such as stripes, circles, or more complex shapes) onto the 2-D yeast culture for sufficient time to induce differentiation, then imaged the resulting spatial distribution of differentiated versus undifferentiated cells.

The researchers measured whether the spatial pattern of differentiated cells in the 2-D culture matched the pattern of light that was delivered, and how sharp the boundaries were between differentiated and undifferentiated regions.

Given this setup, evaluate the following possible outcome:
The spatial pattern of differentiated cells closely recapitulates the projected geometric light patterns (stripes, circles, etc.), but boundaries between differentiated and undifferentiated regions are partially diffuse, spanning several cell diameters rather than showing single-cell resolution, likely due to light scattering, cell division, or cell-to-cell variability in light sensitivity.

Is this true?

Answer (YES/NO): NO